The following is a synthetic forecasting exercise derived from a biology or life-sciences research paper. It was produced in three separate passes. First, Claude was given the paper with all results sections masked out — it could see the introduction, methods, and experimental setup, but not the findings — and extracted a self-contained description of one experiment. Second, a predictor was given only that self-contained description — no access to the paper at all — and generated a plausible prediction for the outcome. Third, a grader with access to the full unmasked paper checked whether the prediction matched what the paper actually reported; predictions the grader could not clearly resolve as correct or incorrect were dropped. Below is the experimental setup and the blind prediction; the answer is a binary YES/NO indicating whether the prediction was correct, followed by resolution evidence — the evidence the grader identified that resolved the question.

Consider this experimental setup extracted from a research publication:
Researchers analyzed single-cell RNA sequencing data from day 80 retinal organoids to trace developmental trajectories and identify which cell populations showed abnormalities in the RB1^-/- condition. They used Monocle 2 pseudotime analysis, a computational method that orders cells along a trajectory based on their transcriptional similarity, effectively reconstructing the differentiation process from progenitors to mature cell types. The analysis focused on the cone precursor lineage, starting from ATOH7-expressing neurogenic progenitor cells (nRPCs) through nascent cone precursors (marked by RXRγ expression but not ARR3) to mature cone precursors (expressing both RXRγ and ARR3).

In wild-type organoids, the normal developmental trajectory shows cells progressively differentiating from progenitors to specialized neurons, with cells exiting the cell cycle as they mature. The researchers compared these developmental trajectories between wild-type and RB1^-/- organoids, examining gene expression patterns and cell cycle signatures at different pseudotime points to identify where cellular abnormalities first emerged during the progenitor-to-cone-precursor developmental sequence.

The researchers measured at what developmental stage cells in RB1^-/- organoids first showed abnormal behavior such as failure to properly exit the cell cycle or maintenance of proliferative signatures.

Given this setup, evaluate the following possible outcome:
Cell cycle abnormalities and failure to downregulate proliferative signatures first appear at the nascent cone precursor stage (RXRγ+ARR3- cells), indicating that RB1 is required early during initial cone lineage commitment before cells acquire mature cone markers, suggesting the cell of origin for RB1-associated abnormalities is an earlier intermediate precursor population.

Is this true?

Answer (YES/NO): YES